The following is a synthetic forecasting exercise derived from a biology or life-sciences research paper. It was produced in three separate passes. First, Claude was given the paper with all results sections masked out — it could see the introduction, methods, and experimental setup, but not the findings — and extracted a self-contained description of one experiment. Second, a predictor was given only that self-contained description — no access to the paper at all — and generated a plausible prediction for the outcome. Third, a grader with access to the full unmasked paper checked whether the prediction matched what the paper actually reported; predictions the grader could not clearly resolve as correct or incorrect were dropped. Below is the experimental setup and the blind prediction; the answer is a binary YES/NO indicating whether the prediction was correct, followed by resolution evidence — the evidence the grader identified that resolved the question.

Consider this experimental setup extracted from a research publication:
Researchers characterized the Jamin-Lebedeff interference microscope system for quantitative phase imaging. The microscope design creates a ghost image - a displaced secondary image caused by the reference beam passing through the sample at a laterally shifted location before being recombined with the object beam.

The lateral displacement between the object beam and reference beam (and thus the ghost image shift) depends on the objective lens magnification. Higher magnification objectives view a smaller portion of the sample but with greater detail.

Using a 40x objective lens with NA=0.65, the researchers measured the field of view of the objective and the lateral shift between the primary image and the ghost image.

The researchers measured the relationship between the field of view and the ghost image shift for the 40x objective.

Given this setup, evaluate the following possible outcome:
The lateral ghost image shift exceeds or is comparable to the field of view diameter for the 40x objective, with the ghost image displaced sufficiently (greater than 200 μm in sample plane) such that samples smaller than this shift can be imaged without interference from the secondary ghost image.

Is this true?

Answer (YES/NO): NO